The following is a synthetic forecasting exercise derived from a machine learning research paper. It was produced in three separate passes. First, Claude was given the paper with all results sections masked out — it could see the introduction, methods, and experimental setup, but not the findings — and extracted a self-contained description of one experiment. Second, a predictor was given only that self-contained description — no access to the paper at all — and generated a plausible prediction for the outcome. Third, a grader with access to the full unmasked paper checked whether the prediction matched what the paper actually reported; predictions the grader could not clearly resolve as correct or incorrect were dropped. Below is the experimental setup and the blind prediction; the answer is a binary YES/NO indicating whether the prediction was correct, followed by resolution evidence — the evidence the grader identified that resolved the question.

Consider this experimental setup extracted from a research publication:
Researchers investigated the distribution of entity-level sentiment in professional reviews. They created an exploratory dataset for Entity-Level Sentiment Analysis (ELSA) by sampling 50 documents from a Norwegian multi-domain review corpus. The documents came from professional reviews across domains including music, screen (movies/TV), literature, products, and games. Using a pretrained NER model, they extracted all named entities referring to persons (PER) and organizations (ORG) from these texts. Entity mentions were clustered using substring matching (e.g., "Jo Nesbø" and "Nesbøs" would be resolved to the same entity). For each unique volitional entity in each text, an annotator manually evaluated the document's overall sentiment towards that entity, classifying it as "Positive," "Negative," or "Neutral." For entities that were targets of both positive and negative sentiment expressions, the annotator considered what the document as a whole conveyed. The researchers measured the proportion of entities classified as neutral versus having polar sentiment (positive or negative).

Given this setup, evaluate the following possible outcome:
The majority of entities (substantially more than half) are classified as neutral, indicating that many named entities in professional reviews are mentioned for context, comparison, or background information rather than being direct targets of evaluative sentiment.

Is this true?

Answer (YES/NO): YES